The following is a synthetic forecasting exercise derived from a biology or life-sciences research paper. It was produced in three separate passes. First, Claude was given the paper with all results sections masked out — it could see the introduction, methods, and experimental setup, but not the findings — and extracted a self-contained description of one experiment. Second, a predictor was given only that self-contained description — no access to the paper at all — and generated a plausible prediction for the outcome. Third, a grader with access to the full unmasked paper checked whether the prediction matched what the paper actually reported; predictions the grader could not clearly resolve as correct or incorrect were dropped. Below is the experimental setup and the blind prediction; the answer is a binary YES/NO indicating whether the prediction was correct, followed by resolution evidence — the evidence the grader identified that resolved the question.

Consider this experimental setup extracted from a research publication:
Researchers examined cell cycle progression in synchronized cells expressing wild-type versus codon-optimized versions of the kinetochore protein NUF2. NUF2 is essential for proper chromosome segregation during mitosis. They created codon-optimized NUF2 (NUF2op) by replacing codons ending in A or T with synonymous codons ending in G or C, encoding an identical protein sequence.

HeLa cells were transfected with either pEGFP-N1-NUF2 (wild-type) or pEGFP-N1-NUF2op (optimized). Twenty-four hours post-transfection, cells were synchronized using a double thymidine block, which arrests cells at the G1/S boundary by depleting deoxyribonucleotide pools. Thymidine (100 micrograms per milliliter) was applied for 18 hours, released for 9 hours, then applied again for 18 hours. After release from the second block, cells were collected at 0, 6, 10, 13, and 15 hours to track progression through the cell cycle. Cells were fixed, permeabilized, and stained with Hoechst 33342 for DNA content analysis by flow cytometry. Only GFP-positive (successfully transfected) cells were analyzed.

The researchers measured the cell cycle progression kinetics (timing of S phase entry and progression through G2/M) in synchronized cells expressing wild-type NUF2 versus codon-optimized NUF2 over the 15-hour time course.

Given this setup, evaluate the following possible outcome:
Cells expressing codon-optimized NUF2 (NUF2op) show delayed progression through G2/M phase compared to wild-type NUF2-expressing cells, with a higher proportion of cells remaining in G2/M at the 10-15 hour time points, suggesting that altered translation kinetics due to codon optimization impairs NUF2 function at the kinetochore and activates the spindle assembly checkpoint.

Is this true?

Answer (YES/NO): NO